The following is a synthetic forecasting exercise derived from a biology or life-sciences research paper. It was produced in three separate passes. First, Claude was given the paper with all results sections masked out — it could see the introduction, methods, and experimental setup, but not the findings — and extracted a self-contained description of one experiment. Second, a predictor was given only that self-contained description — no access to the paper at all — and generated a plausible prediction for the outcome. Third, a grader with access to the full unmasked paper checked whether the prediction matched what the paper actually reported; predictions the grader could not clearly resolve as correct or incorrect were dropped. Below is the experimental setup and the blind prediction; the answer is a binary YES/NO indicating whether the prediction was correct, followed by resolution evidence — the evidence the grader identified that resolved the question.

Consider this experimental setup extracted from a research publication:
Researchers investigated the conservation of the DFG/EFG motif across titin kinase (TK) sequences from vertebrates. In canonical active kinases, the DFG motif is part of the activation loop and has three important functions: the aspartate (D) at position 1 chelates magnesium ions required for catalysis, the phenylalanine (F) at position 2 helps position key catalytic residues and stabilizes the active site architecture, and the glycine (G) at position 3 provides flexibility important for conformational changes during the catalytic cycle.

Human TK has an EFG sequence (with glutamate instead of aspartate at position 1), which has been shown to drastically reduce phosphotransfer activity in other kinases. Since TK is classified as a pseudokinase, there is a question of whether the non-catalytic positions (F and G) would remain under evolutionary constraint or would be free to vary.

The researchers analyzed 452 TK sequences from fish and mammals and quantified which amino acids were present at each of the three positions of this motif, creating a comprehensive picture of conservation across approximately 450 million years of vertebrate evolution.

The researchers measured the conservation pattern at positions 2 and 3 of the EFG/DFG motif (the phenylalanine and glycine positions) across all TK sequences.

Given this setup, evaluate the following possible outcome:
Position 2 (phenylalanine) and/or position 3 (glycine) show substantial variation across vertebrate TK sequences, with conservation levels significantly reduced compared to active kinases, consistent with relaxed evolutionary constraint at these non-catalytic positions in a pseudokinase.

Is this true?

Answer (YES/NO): YES